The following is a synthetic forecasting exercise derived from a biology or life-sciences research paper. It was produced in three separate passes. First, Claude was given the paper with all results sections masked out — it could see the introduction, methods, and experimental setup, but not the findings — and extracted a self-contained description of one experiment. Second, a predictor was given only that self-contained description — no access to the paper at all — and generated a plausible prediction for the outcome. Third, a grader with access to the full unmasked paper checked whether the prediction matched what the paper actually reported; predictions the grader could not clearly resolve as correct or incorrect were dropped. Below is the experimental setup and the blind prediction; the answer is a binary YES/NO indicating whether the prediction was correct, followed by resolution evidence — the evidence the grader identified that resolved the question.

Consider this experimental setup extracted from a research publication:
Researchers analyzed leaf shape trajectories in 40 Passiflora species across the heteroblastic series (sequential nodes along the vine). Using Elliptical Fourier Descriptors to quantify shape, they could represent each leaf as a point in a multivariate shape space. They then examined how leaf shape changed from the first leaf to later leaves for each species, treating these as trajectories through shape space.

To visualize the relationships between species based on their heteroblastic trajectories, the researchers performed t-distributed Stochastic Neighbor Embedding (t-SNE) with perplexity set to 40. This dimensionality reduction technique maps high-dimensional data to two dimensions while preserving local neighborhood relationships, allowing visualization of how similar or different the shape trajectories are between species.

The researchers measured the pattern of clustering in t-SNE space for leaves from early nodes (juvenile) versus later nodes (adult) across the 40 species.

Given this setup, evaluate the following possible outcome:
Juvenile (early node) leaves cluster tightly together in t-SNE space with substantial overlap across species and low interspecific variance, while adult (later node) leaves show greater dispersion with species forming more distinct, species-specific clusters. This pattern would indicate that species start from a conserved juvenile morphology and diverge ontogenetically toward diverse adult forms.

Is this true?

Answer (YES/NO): YES